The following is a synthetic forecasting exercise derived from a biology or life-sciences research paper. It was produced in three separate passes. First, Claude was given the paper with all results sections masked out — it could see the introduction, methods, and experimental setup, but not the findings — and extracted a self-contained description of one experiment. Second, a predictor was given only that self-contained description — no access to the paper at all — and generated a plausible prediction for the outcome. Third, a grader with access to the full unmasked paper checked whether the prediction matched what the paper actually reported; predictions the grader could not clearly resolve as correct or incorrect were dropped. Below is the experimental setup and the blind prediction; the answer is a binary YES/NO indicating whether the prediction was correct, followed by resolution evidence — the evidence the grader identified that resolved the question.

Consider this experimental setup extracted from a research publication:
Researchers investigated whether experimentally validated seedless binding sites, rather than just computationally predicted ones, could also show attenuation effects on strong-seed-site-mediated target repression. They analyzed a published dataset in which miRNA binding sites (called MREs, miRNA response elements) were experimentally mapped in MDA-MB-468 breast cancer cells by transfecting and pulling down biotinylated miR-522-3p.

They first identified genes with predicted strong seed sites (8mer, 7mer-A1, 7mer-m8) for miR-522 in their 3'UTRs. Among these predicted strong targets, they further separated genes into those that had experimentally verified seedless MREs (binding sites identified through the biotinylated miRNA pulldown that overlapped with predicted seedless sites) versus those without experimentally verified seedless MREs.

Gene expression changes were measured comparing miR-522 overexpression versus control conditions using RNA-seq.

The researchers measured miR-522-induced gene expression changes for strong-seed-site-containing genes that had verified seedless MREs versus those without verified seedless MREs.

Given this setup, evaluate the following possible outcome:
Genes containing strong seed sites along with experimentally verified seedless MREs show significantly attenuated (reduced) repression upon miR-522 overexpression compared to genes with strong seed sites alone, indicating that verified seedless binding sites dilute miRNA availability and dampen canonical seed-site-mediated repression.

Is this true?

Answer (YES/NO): YES